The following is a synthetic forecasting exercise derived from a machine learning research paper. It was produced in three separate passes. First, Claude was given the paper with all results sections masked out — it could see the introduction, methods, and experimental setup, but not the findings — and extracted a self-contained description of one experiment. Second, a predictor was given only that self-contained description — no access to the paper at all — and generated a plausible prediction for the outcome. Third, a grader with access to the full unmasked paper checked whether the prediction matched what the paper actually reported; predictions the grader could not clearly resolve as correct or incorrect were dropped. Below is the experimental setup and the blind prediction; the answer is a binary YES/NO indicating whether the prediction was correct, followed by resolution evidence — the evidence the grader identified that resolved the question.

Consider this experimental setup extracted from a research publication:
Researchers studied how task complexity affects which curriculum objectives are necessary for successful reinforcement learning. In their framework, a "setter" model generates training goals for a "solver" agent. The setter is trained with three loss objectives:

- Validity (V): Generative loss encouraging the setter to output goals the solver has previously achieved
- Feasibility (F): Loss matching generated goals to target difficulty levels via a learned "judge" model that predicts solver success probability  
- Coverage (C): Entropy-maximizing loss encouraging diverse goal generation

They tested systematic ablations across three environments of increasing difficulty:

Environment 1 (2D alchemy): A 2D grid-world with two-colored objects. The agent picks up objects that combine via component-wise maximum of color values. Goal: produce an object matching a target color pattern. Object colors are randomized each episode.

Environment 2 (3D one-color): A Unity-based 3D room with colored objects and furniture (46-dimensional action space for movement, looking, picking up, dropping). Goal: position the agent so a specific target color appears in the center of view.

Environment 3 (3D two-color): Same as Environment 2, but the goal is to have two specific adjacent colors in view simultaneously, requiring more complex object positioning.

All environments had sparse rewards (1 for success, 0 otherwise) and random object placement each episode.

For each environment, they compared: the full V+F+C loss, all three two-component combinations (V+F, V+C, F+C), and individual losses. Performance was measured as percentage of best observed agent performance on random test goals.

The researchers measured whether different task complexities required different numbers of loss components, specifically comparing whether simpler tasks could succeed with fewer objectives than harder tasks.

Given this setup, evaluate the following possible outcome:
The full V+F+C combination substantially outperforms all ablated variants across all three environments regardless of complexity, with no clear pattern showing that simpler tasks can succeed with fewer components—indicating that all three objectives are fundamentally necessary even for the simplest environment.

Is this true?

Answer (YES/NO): NO